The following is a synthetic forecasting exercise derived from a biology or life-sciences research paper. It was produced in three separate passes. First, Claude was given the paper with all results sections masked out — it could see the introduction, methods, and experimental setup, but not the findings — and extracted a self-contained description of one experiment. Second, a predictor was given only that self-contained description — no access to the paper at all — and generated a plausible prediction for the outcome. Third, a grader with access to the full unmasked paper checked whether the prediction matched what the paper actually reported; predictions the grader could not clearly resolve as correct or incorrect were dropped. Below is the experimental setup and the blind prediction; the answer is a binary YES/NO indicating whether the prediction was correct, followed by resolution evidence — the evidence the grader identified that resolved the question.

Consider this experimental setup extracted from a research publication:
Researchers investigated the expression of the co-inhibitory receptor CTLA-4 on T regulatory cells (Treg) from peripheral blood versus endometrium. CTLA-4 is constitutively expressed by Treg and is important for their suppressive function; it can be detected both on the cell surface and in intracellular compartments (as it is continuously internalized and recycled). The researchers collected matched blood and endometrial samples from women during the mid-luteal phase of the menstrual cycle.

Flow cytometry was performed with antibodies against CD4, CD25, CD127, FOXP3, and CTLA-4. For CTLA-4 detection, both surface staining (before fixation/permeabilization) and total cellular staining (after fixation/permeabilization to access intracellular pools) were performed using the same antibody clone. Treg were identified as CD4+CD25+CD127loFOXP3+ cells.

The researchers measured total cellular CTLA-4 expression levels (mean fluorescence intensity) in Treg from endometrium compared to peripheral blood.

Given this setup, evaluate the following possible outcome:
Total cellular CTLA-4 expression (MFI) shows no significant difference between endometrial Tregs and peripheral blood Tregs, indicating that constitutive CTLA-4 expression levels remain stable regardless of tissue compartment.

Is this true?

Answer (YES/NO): NO